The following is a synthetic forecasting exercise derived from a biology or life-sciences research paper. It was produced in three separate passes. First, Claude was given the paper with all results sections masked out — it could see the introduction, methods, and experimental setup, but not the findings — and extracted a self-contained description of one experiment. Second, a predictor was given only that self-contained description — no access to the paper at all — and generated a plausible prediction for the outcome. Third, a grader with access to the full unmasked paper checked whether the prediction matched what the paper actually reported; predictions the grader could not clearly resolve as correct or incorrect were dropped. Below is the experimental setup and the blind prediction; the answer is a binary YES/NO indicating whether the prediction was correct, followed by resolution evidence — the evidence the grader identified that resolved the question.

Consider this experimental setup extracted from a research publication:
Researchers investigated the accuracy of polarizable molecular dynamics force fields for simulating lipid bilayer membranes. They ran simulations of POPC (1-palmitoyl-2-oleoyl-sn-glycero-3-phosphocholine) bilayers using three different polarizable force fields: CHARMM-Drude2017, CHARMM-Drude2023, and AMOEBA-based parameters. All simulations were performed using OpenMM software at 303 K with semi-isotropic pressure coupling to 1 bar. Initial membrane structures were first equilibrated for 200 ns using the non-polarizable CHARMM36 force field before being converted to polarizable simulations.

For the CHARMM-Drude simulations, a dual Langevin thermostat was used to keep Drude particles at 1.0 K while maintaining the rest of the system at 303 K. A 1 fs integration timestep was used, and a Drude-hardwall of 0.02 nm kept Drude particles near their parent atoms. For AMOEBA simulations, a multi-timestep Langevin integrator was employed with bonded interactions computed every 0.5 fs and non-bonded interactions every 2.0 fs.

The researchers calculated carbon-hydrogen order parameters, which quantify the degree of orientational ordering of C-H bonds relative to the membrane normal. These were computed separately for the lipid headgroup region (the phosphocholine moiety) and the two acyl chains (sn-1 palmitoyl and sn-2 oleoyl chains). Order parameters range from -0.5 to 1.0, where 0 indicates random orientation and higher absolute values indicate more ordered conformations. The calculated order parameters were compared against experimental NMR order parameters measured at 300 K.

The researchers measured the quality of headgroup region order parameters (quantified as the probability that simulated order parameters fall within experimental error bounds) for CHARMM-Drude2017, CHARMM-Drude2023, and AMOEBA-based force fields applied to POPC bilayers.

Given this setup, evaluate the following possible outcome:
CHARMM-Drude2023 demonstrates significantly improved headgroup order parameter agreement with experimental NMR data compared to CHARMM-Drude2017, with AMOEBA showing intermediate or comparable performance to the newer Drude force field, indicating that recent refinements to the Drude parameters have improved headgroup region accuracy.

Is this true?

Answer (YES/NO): NO